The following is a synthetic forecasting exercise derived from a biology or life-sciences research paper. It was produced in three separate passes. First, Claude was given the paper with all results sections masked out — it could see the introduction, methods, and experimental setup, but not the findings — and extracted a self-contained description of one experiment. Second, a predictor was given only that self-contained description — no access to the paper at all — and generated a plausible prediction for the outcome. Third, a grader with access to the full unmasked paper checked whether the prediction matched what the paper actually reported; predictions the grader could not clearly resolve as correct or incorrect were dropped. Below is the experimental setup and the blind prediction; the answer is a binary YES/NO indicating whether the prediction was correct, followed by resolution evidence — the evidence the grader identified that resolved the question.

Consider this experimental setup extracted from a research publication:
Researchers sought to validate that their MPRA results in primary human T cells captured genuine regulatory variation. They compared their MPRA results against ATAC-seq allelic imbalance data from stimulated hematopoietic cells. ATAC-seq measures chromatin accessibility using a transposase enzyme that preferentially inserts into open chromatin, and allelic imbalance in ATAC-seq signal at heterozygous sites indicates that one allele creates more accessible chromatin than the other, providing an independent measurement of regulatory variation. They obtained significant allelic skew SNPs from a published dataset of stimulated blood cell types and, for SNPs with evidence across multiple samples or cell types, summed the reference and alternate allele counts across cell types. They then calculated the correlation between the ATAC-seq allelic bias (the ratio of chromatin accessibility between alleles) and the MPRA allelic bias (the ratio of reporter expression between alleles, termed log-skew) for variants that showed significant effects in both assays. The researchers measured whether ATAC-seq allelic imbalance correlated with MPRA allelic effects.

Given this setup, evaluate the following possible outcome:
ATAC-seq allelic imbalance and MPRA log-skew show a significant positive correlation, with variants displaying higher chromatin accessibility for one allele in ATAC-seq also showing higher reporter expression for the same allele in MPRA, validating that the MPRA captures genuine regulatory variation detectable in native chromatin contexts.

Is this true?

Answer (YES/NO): YES